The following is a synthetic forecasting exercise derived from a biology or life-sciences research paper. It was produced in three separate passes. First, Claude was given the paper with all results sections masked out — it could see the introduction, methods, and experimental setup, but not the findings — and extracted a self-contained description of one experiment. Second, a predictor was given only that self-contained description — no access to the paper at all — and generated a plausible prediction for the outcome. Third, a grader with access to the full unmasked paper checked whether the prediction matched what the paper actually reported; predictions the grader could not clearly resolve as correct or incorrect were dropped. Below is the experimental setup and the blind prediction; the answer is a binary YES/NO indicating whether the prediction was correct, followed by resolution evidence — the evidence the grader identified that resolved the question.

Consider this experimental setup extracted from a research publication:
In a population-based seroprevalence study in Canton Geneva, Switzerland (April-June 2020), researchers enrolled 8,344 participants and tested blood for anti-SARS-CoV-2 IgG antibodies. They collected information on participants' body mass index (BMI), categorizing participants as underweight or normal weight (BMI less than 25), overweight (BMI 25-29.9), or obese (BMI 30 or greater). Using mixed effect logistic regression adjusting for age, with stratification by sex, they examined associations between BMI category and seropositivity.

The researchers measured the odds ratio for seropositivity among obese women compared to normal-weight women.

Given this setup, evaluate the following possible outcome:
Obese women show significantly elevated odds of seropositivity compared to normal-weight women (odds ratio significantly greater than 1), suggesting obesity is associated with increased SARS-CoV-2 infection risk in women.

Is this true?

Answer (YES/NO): NO